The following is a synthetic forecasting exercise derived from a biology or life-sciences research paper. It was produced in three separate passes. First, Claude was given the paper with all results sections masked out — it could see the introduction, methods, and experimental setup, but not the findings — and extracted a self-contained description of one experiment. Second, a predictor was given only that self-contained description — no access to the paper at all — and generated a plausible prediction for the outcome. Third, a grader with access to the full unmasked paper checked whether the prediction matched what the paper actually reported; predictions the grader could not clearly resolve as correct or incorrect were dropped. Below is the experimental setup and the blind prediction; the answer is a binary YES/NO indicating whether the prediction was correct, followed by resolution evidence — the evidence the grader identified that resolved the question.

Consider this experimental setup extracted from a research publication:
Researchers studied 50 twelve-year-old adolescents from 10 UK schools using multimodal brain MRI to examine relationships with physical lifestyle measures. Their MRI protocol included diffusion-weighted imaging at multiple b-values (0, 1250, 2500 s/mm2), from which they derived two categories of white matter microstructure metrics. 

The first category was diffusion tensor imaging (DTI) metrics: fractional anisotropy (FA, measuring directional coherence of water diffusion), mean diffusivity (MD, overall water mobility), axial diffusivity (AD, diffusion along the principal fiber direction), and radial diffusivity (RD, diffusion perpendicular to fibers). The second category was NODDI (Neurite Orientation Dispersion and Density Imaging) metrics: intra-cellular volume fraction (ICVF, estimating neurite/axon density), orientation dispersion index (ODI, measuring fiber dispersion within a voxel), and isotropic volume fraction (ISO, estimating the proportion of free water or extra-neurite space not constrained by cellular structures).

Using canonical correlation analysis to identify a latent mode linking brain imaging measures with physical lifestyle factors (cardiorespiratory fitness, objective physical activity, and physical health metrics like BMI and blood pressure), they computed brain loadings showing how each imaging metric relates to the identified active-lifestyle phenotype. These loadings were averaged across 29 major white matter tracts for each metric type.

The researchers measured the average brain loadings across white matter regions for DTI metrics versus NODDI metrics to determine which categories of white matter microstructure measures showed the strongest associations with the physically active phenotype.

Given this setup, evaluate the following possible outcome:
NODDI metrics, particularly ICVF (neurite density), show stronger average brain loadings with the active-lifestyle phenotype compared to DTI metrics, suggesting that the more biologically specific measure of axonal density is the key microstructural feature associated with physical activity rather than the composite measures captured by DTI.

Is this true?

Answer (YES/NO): NO